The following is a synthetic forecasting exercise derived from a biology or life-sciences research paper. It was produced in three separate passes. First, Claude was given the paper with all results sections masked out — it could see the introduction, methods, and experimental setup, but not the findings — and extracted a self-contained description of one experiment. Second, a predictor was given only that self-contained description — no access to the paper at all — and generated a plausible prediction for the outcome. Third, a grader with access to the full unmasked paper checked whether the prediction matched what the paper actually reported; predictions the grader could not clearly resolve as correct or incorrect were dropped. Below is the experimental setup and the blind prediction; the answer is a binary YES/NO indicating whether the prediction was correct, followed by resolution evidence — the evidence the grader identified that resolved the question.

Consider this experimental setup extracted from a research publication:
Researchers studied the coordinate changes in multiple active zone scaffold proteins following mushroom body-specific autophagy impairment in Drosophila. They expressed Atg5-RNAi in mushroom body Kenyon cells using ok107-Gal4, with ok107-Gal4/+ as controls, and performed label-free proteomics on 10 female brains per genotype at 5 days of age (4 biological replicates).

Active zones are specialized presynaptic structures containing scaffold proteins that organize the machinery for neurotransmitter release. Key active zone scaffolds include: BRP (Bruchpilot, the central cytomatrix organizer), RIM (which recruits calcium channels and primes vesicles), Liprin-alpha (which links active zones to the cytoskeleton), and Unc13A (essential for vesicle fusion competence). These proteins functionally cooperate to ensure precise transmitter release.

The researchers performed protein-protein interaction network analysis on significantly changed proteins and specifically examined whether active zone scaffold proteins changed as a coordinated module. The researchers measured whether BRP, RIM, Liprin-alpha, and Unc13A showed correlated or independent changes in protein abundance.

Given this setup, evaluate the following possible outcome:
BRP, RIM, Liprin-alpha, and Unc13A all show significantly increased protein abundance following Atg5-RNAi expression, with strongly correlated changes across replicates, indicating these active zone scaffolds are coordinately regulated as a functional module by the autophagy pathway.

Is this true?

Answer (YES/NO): YES